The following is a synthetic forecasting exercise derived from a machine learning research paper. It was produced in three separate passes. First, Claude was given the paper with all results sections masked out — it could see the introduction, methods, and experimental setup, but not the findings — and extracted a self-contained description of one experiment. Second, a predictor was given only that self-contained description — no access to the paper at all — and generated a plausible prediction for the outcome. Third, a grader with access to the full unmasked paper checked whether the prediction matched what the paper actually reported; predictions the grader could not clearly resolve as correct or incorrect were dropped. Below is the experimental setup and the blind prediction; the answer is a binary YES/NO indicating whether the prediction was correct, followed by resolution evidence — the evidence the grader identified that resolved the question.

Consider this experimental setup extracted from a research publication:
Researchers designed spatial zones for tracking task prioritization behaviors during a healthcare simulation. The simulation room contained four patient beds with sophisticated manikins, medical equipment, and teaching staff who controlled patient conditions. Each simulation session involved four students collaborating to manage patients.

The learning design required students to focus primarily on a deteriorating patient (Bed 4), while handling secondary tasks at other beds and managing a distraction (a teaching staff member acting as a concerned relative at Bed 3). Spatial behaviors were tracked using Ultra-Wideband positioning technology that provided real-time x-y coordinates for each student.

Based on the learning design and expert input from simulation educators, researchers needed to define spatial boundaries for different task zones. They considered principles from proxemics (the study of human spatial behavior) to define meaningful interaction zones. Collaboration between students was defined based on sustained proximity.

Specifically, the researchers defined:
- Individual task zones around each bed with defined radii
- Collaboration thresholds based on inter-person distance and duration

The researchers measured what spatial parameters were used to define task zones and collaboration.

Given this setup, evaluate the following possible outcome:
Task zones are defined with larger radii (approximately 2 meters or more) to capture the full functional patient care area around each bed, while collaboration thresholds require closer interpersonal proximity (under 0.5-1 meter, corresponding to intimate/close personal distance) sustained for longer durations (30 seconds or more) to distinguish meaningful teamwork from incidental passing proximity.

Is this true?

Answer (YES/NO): NO